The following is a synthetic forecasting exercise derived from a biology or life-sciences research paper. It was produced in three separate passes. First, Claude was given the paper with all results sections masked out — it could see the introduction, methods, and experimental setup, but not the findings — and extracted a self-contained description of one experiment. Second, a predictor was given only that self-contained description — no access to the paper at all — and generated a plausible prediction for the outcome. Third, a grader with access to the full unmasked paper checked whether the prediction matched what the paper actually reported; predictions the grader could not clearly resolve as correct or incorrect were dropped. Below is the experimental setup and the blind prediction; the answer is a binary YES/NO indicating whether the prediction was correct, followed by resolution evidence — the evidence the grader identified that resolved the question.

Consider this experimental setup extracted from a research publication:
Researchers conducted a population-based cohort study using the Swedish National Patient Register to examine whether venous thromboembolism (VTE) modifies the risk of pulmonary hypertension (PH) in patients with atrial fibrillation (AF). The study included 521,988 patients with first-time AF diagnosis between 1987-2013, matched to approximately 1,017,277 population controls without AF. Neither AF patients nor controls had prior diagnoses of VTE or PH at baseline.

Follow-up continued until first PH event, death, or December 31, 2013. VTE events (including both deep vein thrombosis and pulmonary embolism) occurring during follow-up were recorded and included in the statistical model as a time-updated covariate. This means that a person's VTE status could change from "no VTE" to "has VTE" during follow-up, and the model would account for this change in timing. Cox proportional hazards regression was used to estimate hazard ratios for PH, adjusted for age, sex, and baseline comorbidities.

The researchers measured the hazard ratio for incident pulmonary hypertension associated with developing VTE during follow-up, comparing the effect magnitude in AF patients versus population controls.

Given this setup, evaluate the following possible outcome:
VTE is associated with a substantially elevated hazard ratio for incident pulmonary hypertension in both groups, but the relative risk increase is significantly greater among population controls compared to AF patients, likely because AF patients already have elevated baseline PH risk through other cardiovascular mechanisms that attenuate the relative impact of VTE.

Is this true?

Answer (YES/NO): YES